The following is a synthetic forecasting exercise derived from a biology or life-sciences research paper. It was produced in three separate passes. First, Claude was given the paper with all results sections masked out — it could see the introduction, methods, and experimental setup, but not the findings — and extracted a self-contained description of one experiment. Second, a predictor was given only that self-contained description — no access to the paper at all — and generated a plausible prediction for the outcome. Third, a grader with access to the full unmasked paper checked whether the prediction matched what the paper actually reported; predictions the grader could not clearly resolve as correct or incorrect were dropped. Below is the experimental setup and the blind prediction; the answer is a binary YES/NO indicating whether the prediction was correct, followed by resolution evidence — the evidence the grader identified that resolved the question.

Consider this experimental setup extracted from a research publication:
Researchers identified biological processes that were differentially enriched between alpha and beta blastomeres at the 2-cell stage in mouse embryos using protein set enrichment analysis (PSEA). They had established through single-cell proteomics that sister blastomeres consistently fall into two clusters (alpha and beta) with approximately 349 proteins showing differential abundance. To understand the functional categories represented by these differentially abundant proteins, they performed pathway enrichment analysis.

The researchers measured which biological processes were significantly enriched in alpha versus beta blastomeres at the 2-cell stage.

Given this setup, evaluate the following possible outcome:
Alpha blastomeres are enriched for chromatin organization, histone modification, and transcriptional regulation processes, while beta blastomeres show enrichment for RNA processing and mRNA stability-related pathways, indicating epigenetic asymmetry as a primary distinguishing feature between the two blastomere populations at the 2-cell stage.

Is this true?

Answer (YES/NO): NO